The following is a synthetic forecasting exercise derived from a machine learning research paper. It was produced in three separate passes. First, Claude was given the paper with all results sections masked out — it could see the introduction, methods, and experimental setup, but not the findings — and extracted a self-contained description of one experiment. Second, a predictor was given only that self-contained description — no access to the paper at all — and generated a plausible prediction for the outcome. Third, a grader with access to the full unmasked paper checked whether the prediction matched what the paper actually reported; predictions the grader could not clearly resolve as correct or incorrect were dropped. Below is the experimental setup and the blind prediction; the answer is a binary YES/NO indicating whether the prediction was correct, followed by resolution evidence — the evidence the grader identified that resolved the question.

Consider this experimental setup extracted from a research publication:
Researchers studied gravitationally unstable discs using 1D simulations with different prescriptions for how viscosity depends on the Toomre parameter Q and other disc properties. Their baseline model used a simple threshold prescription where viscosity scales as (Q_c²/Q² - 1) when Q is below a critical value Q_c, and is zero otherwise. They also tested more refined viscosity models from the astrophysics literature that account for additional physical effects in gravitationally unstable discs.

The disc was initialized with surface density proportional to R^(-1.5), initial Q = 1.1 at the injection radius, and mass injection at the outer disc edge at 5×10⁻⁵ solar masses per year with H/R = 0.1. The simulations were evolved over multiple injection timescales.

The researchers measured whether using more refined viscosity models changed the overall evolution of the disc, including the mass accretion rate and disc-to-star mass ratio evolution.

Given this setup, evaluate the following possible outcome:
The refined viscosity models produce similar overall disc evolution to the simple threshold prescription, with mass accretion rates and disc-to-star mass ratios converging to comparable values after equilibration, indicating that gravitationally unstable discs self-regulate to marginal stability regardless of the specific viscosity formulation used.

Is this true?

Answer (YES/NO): YES